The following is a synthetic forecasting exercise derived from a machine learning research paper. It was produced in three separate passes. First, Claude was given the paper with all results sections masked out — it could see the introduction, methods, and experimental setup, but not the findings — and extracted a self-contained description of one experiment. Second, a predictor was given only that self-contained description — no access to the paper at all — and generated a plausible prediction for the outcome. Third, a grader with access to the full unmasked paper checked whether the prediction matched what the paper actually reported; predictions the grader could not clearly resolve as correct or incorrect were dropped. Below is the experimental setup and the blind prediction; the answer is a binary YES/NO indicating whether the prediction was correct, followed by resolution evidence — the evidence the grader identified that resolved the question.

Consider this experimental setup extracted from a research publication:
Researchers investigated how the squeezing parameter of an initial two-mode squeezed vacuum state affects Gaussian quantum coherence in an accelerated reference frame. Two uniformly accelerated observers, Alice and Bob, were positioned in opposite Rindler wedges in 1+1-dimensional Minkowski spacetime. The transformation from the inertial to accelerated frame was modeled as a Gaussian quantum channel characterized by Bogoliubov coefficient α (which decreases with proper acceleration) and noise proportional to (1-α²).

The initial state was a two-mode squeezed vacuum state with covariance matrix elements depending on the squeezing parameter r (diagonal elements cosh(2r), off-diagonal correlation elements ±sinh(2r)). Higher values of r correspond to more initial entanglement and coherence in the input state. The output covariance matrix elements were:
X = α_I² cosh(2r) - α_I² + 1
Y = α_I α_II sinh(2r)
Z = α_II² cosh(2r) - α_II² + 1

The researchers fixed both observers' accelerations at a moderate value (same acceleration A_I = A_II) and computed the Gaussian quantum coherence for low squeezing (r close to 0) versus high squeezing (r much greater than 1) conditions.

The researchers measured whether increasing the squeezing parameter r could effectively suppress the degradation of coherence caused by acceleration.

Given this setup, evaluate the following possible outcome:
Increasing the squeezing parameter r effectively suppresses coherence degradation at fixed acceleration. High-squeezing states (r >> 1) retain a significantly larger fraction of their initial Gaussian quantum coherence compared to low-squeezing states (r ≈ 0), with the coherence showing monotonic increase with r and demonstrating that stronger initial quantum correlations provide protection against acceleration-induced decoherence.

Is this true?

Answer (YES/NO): NO